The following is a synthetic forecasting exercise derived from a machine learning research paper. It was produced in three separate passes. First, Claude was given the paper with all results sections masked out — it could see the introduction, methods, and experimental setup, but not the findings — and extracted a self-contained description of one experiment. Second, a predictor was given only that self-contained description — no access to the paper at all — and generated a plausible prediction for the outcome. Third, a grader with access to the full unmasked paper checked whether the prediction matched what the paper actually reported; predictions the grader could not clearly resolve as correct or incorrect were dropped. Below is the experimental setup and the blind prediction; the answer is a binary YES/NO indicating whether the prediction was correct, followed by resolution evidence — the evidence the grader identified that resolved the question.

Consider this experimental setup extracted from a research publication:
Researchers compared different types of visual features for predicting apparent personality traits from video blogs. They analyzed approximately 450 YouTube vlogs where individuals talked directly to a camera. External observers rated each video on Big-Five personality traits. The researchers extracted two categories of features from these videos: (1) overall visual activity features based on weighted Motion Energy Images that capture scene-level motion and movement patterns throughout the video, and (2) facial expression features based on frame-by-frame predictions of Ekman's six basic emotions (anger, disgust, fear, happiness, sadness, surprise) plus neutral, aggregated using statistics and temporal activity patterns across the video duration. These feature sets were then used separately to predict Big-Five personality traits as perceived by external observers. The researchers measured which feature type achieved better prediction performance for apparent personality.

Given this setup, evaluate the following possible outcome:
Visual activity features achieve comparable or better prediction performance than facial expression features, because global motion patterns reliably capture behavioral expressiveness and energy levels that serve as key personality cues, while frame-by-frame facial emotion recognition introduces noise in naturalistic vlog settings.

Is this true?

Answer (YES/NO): NO